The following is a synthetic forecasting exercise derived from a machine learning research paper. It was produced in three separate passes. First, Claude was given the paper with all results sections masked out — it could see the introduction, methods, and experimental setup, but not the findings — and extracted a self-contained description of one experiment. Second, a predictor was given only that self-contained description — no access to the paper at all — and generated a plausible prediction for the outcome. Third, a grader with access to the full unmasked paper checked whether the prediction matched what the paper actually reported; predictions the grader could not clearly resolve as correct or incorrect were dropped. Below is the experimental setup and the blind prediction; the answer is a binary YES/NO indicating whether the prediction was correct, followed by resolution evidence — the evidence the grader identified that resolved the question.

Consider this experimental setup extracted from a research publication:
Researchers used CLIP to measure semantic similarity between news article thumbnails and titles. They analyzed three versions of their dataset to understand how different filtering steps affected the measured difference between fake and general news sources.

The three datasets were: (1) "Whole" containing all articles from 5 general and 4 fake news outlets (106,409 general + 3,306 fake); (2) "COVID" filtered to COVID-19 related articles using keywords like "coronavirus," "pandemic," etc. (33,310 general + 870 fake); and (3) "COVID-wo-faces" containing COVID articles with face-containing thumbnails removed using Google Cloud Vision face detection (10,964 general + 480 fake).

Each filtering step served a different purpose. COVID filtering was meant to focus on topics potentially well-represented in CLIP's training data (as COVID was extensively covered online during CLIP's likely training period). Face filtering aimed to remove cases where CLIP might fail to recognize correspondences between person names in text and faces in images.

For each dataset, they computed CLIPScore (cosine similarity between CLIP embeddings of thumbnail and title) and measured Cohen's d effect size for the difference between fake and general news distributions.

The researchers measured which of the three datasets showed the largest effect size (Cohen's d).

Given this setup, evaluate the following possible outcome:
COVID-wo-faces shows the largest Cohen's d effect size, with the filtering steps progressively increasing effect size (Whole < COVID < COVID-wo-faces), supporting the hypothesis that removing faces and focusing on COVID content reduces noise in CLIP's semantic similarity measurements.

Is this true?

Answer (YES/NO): NO